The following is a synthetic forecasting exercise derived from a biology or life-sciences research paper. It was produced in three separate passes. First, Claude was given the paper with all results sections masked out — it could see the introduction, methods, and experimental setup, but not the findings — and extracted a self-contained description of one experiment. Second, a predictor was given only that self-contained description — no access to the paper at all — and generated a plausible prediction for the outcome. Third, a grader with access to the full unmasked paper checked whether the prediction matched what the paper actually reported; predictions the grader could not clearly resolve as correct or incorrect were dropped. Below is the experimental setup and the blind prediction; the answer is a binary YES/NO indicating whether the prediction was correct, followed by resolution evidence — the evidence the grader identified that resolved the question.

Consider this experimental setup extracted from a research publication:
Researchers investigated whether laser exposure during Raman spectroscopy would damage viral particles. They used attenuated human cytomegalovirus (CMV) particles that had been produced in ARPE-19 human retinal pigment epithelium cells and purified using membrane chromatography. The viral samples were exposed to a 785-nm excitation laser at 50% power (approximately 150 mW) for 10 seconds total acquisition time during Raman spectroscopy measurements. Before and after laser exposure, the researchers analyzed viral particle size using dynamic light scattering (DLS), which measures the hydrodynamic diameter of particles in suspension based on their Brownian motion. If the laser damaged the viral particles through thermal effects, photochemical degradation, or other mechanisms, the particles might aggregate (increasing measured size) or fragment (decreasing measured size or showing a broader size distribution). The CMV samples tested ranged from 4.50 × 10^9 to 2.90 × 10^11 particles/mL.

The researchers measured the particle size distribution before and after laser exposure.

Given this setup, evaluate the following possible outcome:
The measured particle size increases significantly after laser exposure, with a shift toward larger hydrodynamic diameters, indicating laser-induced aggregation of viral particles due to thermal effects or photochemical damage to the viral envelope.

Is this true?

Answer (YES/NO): NO